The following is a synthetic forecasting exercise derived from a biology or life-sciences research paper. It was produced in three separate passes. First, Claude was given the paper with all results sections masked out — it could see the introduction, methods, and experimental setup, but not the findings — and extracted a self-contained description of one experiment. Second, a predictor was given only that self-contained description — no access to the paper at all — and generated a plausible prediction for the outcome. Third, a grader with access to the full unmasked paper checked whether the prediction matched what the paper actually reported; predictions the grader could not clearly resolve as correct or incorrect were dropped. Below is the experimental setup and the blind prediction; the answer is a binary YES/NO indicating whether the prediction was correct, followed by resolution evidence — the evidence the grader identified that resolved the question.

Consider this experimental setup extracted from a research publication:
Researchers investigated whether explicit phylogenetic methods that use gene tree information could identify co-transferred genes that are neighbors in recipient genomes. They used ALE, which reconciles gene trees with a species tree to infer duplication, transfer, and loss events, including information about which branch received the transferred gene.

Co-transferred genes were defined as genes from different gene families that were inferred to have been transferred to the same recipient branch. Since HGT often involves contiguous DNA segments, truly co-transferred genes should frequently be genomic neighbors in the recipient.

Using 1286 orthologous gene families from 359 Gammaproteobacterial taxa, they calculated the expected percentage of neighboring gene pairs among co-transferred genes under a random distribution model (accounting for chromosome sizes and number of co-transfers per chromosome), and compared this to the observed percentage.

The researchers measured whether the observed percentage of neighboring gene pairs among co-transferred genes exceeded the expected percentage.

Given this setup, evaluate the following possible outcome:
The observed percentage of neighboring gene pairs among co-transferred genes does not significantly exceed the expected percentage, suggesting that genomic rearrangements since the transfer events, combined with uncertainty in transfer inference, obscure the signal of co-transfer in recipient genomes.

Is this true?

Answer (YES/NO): NO